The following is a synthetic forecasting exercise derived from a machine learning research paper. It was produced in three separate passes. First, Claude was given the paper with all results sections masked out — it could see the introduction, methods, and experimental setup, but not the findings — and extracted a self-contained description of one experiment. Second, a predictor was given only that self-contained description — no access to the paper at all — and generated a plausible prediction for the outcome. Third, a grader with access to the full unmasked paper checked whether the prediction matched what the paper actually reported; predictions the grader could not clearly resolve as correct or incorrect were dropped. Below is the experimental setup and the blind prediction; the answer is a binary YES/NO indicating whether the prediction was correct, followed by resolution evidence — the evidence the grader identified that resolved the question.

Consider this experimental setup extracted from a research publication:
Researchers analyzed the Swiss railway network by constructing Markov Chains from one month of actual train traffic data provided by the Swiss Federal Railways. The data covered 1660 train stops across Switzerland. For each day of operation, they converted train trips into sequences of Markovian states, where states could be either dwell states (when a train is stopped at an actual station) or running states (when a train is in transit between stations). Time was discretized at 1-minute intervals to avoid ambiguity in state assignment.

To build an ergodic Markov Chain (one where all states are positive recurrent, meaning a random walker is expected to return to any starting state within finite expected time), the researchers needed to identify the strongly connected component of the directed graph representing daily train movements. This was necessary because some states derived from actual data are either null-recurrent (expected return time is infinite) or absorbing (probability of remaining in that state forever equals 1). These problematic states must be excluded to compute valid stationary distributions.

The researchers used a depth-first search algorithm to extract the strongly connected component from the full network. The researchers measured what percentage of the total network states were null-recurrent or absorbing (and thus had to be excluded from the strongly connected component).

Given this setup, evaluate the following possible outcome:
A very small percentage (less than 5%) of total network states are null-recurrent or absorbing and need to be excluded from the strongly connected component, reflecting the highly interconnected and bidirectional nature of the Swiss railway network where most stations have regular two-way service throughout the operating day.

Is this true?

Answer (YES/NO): NO